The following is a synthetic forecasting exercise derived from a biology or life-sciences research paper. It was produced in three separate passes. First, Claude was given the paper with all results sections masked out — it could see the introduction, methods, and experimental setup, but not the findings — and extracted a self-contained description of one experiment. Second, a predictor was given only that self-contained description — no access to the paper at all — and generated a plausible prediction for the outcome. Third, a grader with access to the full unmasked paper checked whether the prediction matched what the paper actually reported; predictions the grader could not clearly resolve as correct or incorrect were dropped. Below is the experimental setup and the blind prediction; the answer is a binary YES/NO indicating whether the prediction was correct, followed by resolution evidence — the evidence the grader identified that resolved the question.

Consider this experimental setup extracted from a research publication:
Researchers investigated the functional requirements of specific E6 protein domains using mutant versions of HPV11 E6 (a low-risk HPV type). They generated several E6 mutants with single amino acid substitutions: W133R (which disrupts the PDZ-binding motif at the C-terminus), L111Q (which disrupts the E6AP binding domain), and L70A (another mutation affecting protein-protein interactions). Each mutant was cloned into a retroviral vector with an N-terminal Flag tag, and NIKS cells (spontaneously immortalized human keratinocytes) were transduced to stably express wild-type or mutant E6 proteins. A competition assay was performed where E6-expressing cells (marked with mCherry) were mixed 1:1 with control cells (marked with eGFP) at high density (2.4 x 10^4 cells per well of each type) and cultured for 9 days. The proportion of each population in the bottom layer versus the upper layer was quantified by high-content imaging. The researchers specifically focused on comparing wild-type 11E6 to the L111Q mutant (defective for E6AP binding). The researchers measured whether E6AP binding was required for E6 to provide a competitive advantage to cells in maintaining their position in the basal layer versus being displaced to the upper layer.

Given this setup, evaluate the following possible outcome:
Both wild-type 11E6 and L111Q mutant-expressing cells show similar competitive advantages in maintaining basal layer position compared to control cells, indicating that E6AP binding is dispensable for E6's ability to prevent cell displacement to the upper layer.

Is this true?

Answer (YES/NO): NO